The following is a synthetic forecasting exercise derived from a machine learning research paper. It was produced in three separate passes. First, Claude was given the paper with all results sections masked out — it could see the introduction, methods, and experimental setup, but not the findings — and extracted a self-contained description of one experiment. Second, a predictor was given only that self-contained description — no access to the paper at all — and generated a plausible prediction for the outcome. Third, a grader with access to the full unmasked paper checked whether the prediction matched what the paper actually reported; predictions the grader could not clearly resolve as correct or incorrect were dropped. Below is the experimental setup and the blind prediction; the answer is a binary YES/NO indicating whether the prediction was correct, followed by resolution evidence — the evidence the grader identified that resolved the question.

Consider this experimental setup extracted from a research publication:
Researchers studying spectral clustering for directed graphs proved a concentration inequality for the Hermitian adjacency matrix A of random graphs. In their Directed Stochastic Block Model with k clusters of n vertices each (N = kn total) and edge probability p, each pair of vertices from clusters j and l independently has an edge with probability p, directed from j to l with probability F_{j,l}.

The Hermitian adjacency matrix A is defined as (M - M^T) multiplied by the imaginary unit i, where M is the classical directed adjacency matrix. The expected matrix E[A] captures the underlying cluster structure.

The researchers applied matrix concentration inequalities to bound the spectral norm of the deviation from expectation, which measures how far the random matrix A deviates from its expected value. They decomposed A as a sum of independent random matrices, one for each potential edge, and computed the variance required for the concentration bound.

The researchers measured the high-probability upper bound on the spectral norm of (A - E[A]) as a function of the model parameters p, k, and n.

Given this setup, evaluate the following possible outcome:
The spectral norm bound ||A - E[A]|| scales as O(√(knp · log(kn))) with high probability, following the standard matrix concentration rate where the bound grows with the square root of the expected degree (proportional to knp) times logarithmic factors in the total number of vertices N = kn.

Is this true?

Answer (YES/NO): NO